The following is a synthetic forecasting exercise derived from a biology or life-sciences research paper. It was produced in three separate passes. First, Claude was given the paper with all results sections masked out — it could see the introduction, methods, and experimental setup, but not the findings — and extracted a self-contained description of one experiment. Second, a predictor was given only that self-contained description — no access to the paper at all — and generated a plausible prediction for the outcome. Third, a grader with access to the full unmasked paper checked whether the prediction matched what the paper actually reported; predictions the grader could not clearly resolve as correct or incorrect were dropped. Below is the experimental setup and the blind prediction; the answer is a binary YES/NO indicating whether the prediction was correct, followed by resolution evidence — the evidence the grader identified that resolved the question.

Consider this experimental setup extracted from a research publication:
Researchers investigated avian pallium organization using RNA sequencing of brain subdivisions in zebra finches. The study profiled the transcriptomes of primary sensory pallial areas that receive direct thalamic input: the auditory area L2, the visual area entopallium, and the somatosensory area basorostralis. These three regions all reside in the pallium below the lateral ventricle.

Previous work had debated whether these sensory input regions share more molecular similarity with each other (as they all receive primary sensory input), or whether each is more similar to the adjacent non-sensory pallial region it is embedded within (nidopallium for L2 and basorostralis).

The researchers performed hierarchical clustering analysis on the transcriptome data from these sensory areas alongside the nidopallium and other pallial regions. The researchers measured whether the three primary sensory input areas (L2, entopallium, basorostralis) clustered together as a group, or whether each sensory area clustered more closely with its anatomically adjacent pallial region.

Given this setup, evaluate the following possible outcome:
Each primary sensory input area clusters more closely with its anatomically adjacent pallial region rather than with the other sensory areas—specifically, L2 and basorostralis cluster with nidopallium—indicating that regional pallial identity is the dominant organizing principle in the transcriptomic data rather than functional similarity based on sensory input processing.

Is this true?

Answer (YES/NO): NO